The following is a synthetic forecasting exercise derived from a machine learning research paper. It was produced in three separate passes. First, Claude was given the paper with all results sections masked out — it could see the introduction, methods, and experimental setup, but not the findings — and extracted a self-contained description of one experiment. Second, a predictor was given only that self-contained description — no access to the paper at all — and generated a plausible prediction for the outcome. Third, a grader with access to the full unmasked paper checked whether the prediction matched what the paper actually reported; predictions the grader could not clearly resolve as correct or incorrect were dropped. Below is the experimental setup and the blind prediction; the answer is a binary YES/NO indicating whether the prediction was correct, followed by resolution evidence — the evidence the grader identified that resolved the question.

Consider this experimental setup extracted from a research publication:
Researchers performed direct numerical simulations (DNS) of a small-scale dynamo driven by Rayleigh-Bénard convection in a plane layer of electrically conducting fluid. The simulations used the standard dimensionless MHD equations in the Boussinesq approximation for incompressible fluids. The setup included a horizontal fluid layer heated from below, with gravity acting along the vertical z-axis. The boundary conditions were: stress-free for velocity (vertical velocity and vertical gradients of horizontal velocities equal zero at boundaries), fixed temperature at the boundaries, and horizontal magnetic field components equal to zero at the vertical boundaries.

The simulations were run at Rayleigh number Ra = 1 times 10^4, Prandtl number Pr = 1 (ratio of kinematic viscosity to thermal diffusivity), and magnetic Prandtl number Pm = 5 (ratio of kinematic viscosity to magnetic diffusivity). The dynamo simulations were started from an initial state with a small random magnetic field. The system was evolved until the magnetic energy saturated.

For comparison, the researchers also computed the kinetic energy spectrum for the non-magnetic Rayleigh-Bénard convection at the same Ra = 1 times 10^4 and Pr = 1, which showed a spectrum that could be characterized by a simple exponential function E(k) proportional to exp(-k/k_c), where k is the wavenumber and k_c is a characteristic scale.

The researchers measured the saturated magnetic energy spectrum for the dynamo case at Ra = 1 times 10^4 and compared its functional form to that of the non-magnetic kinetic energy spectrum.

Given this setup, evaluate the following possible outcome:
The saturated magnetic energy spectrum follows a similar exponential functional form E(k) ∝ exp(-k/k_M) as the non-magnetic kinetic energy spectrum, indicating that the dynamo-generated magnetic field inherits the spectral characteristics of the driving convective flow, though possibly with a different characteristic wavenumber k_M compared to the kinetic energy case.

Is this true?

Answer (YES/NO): YES